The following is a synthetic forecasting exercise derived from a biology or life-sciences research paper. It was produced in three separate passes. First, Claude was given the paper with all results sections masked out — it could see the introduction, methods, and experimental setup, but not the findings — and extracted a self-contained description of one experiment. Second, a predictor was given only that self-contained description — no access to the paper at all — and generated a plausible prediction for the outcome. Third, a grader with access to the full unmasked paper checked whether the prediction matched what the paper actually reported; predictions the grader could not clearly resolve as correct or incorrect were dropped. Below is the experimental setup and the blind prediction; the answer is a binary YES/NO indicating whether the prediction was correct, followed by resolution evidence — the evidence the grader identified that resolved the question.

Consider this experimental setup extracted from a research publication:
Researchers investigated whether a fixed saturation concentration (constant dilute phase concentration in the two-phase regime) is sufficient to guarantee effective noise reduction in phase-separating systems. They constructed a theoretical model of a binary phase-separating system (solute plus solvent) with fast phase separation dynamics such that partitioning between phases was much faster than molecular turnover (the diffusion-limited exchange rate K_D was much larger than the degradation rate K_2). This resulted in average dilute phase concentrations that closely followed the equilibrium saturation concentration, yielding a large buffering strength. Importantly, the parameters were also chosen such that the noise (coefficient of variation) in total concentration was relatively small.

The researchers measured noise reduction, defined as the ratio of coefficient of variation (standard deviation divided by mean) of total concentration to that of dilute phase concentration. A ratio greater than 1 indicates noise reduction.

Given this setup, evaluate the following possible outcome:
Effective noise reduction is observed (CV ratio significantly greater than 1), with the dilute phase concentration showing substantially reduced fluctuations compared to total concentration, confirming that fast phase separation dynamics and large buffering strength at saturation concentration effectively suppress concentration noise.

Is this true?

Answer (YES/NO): NO